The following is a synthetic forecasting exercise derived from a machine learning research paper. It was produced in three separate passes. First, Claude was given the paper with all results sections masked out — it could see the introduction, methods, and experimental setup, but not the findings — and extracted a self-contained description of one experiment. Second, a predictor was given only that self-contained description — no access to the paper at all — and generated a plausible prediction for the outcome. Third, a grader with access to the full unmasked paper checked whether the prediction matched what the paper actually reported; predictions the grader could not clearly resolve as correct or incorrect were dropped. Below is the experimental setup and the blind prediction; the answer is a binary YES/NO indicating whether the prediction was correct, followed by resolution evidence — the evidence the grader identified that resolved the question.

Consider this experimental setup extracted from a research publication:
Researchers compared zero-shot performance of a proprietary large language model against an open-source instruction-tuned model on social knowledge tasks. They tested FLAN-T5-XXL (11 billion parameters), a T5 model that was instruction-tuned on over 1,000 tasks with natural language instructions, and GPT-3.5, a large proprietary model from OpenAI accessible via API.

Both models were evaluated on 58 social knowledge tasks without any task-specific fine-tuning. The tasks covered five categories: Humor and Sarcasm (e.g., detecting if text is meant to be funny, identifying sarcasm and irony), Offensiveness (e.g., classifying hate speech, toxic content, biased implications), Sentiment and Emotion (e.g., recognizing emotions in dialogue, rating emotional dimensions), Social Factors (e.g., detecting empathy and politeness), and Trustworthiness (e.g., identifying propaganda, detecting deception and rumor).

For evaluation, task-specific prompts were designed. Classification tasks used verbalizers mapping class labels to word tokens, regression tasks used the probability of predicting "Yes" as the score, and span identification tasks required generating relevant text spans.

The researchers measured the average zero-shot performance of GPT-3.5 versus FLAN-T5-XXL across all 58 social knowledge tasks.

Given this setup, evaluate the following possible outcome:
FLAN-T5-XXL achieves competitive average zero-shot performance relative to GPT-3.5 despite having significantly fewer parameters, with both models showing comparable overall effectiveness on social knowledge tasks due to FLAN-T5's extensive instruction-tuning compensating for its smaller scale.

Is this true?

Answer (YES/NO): YES